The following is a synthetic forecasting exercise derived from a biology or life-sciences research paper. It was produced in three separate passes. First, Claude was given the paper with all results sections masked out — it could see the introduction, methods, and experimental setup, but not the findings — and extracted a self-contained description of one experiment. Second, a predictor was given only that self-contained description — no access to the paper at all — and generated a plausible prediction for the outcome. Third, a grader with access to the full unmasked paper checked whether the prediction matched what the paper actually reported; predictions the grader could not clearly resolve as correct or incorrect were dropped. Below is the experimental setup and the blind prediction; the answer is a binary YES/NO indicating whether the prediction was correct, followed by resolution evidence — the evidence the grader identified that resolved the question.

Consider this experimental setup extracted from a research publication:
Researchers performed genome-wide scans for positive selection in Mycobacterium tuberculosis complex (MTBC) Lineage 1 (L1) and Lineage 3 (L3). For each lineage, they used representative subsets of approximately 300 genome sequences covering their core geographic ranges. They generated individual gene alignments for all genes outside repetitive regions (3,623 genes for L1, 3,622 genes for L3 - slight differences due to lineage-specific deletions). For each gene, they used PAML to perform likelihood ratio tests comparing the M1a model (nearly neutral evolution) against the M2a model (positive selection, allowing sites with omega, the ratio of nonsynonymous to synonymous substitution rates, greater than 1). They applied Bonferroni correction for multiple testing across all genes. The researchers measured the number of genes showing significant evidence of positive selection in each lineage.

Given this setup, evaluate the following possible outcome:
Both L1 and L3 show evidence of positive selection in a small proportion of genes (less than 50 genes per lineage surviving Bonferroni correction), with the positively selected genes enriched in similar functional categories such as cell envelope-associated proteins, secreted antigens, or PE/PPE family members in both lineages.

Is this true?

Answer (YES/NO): NO